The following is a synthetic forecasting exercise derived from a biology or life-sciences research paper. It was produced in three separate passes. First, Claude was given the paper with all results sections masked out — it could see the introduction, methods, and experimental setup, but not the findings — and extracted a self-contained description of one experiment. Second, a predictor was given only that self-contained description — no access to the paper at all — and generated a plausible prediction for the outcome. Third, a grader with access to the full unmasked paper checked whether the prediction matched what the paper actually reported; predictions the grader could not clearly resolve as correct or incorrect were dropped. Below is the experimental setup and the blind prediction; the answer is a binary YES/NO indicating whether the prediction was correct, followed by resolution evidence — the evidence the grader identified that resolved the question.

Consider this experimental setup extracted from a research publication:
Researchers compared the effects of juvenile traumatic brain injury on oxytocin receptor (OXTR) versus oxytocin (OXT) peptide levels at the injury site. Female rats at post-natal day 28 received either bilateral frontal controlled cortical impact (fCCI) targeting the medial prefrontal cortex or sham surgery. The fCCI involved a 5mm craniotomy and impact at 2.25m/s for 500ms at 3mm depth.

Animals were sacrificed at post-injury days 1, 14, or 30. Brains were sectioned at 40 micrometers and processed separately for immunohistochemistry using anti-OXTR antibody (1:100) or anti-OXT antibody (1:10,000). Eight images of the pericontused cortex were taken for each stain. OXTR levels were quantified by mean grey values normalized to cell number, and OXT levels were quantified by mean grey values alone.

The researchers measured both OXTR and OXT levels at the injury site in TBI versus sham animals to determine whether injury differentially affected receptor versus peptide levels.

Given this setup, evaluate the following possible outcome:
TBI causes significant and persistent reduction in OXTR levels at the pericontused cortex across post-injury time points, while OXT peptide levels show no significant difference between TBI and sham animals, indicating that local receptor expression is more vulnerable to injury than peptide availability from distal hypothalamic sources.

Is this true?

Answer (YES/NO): NO